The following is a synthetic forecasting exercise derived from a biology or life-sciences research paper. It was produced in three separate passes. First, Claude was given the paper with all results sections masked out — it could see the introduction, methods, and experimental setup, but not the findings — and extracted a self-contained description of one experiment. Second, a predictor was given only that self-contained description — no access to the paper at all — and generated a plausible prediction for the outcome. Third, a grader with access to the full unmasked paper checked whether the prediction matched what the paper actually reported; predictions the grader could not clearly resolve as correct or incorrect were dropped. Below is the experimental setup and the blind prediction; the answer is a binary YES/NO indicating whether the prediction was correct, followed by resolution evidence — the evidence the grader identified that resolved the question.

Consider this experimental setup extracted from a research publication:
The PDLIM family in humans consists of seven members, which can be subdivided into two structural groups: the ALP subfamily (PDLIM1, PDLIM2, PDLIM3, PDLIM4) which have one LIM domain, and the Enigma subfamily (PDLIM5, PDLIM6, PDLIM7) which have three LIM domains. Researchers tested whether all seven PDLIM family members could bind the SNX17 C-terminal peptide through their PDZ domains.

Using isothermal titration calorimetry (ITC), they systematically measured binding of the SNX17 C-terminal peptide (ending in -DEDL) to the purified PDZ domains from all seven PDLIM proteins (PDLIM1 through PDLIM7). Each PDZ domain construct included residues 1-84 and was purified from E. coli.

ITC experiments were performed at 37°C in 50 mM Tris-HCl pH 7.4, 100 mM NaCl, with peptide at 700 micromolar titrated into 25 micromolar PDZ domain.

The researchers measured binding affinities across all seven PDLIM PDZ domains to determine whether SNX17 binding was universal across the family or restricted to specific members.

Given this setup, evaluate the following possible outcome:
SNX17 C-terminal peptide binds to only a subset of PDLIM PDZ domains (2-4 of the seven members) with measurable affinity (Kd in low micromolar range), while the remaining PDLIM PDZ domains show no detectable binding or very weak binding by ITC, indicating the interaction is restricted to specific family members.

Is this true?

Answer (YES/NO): NO